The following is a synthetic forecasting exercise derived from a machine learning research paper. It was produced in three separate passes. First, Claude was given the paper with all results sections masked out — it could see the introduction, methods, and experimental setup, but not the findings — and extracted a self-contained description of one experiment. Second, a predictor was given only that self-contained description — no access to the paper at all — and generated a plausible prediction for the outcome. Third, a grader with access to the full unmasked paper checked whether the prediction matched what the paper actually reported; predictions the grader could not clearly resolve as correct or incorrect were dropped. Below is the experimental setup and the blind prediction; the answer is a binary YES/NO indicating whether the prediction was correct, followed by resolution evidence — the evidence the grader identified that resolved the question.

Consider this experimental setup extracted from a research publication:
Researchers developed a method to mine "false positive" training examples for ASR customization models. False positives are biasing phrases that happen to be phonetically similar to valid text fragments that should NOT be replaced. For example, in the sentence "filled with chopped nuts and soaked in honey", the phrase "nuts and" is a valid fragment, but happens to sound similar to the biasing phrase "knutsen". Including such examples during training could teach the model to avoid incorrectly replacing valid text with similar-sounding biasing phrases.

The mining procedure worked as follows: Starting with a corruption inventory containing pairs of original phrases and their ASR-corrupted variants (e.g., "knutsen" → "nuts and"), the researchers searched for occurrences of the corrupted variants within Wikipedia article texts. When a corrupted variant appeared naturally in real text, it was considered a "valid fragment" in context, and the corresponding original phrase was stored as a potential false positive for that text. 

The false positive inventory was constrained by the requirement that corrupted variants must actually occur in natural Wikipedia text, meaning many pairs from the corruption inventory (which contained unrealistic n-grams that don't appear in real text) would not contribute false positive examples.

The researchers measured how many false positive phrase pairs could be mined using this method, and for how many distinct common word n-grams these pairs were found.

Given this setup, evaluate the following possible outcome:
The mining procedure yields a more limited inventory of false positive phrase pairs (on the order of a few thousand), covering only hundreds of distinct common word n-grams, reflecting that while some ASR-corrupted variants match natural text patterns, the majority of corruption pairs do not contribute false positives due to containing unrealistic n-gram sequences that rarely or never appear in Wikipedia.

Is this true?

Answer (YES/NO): NO